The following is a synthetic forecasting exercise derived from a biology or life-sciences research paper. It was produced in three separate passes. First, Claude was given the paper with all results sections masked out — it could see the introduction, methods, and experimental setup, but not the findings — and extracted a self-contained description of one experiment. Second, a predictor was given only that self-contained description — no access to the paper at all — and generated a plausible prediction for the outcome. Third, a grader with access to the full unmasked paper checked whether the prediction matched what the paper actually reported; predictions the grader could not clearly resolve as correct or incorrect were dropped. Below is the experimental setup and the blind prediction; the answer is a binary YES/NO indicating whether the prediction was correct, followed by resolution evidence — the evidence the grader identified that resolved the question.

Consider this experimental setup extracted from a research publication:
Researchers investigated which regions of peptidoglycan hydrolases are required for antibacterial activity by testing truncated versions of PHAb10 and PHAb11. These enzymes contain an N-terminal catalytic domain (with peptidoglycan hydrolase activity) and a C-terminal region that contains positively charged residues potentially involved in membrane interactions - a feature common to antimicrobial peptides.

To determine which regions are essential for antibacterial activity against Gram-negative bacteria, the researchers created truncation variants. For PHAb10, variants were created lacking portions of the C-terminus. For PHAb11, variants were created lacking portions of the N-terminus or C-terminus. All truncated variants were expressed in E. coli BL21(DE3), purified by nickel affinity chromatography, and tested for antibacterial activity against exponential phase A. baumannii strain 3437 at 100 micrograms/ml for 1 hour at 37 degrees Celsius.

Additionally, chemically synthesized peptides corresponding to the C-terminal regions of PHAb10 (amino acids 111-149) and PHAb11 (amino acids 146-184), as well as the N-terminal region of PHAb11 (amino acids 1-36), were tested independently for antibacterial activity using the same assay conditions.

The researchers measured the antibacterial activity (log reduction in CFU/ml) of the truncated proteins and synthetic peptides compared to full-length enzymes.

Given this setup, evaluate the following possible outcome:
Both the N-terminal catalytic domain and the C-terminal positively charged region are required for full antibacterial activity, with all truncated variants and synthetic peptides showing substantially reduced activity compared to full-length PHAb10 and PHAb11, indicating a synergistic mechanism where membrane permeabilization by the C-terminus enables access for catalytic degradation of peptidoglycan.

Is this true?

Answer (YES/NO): NO